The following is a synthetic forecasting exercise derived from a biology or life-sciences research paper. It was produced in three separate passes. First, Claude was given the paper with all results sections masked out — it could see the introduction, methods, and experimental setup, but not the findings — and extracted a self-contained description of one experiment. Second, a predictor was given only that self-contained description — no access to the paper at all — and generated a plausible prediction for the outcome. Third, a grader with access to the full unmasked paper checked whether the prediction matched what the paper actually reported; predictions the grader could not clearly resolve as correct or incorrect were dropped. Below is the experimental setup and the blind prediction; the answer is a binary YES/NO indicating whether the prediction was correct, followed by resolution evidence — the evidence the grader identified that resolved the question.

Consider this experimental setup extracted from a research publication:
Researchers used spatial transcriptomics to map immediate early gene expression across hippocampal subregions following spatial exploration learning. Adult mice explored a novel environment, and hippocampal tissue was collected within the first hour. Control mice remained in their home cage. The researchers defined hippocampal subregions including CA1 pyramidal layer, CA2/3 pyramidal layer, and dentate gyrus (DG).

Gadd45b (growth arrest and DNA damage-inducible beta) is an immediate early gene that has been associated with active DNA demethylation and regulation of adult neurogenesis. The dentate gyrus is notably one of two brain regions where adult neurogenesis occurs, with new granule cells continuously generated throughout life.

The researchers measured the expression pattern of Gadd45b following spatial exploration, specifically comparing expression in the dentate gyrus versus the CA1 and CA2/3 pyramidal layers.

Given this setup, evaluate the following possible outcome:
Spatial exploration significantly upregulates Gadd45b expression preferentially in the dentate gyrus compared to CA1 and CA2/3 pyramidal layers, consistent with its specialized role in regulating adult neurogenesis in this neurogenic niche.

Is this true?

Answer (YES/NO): YES